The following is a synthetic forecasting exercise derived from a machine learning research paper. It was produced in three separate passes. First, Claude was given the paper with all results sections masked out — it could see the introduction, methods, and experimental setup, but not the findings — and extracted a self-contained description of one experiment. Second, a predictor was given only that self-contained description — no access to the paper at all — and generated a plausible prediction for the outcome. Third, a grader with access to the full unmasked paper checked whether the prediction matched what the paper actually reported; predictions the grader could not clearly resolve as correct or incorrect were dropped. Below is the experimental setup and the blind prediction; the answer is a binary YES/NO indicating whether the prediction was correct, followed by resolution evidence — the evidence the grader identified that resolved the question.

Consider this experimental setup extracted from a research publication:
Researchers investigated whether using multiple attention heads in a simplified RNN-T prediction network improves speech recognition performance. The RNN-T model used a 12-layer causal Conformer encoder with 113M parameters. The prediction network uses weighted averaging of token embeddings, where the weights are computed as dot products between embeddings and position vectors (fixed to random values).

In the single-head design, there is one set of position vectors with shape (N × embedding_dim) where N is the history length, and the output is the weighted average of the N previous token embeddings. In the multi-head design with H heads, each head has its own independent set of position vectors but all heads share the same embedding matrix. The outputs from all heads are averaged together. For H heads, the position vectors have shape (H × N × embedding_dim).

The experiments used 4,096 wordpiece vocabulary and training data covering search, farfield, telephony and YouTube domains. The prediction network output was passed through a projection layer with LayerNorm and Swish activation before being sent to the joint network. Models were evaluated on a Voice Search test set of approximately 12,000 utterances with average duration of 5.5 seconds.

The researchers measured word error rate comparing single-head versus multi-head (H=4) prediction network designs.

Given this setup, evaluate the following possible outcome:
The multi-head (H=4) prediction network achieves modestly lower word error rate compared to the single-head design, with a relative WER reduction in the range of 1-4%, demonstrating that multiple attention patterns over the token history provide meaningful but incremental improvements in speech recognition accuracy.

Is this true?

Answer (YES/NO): YES